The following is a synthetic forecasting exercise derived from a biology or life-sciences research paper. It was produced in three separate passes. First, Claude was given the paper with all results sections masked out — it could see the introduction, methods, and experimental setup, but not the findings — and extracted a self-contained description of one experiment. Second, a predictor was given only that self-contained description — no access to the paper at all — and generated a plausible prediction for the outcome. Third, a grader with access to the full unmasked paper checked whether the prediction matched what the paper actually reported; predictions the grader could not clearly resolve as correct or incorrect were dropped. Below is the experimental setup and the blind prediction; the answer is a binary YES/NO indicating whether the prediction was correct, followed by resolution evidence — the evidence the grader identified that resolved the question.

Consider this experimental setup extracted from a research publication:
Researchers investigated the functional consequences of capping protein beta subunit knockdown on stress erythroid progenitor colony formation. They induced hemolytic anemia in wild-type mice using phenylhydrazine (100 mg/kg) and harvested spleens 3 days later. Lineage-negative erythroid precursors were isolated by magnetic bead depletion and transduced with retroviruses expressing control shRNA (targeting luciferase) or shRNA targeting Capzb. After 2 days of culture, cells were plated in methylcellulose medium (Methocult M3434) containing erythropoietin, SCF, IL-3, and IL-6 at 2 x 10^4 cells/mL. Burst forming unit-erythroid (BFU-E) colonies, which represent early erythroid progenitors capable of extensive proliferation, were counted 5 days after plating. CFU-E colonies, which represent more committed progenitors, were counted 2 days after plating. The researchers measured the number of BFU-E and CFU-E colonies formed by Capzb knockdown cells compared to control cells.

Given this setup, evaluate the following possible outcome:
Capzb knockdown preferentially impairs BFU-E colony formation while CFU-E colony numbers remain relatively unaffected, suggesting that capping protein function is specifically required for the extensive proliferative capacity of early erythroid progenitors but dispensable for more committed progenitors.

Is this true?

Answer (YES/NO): NO